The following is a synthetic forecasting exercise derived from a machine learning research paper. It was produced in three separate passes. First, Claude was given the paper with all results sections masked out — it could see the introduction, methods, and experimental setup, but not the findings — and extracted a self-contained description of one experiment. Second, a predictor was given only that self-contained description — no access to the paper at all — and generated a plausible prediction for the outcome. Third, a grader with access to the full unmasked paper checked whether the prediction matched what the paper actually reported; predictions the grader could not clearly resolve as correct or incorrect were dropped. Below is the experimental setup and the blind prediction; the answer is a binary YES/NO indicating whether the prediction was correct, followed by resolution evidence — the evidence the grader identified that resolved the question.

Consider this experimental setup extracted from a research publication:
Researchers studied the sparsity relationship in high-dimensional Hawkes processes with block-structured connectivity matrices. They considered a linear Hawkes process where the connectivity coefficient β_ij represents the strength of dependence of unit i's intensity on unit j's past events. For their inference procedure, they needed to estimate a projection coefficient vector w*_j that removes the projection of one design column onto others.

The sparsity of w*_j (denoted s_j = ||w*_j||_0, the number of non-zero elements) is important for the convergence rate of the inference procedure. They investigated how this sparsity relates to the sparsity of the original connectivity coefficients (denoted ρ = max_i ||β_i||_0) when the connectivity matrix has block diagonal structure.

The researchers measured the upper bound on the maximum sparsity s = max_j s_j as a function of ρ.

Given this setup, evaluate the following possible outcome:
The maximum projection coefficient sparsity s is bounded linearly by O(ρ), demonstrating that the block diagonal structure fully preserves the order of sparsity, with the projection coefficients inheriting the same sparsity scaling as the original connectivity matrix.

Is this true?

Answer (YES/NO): YES